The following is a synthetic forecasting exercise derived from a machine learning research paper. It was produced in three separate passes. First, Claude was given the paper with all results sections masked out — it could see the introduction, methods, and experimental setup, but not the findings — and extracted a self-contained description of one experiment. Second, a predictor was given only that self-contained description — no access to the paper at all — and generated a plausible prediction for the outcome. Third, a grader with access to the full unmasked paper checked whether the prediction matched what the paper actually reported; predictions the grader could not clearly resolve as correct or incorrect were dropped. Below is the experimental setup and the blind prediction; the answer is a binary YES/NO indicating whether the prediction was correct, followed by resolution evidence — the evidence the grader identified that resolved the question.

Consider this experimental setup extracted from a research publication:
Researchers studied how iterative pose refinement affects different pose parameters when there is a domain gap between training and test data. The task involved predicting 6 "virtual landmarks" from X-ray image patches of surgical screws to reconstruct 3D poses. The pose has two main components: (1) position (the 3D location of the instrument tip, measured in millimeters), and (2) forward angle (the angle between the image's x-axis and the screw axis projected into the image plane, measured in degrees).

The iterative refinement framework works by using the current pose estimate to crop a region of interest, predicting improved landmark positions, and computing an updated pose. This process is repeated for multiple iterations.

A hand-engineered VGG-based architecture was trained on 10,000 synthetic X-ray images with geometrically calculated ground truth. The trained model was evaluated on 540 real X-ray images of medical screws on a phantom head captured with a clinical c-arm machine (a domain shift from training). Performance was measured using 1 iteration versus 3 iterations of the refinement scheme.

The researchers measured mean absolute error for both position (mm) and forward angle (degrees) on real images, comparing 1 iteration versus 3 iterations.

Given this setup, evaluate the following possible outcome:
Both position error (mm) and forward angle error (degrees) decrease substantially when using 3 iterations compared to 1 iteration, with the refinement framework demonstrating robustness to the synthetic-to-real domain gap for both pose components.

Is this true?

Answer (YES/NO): NO